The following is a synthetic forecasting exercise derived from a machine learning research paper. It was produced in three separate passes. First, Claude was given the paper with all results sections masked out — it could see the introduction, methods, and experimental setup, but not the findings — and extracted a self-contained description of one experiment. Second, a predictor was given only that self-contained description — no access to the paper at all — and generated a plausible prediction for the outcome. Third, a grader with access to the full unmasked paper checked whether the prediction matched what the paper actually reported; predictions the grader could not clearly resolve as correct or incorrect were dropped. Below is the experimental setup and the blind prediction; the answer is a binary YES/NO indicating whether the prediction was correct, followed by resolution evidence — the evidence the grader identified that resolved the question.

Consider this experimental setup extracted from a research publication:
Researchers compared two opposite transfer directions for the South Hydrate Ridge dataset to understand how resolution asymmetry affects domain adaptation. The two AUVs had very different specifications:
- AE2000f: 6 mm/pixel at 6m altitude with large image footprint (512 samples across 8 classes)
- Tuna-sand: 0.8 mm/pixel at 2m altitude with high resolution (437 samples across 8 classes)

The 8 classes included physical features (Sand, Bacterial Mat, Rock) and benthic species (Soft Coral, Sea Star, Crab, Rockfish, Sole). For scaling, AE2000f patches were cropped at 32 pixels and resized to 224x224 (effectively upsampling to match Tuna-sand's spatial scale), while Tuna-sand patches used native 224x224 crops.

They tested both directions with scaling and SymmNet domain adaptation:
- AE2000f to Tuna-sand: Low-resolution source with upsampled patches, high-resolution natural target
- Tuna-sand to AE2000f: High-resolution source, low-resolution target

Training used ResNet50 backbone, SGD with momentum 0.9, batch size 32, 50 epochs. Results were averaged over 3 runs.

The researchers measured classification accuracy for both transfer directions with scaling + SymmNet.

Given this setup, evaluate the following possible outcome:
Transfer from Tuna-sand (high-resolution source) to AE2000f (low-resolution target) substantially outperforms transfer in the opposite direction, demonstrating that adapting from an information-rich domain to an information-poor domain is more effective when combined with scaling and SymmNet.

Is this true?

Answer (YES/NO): NO